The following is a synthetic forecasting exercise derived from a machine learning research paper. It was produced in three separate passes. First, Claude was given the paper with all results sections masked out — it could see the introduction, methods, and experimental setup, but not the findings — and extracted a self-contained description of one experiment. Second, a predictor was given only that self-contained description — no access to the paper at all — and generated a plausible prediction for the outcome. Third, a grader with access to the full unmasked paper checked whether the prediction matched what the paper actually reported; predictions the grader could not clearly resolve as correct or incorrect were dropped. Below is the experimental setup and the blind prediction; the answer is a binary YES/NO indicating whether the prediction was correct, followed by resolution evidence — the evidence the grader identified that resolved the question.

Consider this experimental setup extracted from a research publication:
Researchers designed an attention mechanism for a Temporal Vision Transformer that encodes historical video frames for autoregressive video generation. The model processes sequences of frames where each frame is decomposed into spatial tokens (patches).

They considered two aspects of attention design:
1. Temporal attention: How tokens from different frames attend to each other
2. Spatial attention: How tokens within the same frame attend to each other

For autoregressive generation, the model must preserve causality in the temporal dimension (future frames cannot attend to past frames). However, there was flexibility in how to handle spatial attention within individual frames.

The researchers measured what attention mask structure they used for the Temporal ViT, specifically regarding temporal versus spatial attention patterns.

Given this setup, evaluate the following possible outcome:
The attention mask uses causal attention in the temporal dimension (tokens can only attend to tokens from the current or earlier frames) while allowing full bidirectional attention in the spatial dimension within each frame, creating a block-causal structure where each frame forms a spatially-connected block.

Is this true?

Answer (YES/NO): YES